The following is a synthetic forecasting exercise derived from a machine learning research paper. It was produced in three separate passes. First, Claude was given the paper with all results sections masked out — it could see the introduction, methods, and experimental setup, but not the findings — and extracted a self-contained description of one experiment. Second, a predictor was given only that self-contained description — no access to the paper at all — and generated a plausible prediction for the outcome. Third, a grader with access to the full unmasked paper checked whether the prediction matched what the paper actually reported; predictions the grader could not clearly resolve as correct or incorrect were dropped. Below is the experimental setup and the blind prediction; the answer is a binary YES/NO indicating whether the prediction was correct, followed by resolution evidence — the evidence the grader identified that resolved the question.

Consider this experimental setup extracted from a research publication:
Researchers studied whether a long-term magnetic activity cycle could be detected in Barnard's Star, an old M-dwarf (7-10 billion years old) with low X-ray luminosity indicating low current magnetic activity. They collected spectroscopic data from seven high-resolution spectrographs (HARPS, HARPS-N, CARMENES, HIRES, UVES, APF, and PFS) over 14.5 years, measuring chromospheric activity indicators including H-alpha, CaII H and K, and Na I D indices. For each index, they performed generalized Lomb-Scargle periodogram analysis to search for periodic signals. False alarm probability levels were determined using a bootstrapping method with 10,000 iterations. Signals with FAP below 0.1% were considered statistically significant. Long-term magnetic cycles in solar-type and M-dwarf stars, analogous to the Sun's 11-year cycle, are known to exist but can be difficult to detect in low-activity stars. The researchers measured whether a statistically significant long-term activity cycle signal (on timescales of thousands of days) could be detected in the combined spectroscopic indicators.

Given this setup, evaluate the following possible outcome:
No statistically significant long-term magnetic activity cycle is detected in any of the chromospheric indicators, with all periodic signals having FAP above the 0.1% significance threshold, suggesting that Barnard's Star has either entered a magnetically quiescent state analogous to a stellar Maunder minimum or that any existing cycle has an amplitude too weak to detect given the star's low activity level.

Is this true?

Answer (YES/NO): NO